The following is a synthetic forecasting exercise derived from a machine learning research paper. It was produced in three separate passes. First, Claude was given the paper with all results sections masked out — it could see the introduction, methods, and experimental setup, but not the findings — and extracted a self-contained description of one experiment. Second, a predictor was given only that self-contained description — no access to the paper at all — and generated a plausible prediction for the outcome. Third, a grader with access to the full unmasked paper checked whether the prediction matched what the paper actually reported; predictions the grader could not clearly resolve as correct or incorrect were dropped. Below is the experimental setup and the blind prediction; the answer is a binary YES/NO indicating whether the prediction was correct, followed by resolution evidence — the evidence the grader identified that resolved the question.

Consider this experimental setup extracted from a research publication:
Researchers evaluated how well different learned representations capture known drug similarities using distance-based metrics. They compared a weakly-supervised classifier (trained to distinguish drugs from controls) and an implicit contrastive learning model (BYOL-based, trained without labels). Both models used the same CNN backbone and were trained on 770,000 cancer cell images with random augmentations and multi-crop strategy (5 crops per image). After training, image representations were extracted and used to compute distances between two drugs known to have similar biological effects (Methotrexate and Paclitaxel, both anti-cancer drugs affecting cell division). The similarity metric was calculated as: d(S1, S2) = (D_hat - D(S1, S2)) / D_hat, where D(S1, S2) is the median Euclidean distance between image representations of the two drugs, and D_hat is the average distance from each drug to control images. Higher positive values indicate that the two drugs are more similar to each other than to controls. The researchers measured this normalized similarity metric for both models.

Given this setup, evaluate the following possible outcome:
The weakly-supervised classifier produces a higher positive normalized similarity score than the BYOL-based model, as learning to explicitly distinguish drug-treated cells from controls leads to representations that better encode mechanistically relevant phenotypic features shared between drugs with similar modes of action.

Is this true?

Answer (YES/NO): NO